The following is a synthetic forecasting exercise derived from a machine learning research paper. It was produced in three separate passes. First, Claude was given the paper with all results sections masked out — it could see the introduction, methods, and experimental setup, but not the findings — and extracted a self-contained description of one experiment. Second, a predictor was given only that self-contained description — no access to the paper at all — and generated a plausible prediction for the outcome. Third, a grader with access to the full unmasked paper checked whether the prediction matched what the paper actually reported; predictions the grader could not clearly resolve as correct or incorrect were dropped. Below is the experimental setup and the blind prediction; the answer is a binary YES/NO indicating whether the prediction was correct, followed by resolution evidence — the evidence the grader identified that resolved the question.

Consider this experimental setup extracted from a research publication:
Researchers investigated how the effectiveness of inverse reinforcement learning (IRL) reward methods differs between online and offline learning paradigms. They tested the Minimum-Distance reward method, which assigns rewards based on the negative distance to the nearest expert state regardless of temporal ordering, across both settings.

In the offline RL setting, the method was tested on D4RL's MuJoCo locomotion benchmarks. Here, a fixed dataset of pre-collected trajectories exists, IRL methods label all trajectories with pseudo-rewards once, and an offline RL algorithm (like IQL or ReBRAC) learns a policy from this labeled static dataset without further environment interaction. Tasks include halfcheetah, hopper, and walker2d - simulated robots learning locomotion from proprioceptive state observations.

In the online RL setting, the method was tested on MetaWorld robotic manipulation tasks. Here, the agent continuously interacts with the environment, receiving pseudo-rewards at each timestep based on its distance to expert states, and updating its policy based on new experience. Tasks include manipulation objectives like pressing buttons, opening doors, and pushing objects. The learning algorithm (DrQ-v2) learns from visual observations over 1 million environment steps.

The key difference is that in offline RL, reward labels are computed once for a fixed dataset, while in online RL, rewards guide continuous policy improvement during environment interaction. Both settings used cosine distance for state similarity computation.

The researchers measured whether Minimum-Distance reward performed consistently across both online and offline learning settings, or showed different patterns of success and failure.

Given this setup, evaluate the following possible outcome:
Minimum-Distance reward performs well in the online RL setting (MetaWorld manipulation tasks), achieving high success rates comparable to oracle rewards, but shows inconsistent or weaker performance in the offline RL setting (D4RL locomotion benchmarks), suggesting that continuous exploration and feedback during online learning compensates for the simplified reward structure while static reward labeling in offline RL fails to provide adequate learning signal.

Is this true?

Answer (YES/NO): NO